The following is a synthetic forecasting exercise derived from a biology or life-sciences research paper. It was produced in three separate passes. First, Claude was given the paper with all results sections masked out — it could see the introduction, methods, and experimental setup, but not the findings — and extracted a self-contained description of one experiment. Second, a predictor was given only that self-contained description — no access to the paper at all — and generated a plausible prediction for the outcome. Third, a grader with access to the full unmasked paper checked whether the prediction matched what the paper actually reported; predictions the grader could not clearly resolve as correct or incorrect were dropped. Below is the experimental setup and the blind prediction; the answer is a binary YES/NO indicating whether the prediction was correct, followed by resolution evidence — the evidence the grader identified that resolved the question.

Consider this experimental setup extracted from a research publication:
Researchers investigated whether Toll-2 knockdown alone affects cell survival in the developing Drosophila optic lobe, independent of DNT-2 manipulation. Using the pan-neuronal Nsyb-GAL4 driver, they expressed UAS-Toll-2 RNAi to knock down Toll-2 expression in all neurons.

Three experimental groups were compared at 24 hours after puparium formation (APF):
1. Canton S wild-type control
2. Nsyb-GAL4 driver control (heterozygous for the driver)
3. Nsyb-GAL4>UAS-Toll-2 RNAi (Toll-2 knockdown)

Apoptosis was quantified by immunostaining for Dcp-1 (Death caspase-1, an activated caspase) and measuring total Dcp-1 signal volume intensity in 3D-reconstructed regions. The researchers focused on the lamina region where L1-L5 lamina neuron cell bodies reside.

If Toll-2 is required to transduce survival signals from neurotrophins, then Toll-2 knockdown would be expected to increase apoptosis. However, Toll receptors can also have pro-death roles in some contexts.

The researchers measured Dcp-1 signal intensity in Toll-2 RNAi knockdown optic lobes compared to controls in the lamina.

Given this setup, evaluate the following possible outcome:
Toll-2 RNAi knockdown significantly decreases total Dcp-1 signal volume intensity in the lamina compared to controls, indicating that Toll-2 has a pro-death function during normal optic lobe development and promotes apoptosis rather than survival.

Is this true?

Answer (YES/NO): NO